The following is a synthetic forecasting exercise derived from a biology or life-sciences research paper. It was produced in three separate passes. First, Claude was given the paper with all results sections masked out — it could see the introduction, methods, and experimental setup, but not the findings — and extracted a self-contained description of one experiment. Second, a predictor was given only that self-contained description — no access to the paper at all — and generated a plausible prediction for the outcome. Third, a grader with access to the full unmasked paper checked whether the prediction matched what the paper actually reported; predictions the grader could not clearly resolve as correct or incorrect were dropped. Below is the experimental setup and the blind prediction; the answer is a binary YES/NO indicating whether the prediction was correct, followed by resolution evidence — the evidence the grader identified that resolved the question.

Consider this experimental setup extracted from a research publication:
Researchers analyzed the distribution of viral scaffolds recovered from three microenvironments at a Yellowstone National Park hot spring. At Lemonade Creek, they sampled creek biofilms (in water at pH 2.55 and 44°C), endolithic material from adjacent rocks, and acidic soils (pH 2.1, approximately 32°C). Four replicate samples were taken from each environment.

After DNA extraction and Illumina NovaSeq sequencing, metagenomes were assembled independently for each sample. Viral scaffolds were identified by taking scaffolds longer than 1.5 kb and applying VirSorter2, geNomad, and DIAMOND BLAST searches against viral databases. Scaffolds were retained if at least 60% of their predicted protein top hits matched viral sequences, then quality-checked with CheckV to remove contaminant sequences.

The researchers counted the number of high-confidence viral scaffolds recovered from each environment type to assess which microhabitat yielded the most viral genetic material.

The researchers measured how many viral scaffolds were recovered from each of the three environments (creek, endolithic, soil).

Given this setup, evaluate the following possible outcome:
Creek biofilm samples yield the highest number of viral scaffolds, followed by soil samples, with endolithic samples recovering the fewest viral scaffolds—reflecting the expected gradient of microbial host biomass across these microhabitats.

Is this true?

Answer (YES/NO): NO